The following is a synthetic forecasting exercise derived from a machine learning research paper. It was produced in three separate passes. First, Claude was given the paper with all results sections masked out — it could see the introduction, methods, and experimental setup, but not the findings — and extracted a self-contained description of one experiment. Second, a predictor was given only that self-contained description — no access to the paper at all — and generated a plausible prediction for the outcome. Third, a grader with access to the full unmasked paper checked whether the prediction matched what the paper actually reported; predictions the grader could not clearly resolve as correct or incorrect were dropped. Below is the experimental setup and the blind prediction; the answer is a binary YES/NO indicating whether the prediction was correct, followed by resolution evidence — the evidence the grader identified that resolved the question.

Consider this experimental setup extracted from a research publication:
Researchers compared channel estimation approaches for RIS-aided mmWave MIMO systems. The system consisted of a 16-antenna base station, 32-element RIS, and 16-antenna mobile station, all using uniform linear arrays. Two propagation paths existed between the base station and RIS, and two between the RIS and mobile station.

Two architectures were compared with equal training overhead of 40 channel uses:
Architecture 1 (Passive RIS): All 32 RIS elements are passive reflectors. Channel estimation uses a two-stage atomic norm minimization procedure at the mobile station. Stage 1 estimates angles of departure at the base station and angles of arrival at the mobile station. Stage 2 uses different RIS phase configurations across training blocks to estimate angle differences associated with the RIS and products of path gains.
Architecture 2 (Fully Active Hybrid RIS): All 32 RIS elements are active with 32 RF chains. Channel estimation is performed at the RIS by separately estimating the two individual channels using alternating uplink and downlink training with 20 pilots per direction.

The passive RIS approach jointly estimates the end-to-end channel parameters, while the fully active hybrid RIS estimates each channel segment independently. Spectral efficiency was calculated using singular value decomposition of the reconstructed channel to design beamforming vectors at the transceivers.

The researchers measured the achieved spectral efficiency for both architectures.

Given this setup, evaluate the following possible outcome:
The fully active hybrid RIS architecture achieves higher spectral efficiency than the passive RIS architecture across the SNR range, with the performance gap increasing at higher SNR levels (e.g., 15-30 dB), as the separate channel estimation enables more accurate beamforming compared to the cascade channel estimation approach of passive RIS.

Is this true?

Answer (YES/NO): NO